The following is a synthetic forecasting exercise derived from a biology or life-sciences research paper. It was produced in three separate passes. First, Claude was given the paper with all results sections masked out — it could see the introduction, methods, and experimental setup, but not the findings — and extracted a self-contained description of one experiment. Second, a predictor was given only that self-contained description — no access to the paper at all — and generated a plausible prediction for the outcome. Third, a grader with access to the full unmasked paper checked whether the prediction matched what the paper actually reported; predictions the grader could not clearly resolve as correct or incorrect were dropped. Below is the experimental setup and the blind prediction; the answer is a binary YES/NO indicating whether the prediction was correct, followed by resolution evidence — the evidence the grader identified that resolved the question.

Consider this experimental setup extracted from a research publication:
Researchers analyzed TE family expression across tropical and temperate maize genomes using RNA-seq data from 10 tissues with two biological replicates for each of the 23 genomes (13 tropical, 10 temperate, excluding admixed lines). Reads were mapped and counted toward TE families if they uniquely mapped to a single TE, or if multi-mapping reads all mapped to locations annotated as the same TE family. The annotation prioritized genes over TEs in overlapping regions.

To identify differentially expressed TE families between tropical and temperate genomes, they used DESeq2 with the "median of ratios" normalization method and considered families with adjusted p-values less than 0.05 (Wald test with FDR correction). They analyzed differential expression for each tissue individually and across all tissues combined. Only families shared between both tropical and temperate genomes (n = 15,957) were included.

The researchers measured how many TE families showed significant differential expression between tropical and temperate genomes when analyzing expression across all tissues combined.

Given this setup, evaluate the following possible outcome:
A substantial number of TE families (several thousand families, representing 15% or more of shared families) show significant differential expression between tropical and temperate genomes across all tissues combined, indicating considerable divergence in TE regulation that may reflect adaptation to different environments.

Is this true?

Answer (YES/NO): NO